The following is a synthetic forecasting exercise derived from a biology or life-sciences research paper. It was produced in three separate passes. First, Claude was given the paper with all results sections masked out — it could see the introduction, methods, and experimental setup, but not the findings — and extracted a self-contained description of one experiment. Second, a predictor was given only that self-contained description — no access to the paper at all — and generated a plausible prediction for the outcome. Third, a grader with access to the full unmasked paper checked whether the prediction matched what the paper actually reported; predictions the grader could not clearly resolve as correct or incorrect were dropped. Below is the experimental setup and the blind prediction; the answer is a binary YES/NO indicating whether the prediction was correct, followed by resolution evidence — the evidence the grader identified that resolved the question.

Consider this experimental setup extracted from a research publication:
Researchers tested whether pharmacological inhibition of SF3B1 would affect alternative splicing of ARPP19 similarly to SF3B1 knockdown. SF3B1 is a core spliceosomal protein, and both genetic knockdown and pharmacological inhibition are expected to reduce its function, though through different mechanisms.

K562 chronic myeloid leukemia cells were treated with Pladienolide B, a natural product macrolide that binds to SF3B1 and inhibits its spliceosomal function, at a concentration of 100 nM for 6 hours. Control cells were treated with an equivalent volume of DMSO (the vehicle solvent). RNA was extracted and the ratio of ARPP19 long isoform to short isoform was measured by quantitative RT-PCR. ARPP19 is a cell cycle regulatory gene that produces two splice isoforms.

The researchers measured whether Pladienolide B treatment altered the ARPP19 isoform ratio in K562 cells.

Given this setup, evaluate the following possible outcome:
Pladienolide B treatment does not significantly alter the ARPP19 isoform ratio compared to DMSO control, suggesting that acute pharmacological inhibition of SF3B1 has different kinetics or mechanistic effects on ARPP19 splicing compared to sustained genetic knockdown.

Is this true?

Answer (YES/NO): NO